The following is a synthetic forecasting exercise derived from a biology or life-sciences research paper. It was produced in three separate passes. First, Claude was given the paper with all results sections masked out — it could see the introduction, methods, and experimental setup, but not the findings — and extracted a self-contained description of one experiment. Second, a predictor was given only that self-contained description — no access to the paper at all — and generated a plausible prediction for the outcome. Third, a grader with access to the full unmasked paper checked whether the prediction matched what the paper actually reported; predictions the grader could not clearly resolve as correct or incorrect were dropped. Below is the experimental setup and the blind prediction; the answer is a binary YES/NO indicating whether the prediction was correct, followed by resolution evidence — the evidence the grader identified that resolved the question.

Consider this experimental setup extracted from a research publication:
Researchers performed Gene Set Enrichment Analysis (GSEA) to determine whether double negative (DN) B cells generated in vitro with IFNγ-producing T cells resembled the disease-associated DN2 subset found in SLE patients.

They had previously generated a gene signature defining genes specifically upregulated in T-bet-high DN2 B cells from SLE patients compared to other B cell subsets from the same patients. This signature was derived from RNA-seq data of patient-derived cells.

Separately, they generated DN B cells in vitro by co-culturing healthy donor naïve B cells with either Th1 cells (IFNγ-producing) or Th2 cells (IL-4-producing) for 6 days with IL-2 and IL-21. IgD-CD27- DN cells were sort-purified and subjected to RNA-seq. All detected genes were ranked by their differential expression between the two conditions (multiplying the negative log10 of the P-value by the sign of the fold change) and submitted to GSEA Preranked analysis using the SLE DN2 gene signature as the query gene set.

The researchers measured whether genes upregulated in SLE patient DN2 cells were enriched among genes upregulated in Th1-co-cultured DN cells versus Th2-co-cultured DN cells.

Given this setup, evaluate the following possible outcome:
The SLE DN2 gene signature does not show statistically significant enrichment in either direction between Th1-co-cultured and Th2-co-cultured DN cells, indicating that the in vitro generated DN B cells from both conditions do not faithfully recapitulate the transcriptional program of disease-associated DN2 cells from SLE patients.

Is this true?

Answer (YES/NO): NO